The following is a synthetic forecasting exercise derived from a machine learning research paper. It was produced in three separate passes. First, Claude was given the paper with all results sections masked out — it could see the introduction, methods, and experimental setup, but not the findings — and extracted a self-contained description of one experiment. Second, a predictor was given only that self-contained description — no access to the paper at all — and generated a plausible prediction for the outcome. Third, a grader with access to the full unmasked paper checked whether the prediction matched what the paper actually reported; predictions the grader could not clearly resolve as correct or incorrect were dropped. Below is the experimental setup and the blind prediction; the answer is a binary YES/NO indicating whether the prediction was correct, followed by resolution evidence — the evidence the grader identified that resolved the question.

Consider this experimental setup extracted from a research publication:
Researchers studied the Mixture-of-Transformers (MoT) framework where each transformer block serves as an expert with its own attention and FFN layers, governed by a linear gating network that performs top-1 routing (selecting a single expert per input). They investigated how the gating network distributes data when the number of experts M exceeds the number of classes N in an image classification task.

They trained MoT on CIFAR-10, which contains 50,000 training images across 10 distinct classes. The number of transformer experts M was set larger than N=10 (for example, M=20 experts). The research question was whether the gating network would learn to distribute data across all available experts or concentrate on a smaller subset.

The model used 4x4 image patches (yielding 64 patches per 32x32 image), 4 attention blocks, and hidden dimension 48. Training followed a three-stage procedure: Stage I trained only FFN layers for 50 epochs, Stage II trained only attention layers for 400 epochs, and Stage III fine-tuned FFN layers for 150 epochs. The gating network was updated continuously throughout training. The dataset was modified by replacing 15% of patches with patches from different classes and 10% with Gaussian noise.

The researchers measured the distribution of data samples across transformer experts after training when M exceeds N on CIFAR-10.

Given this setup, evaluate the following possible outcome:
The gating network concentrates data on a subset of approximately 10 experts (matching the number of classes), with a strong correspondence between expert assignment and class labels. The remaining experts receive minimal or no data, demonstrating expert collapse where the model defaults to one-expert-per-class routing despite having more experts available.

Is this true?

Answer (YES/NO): NO